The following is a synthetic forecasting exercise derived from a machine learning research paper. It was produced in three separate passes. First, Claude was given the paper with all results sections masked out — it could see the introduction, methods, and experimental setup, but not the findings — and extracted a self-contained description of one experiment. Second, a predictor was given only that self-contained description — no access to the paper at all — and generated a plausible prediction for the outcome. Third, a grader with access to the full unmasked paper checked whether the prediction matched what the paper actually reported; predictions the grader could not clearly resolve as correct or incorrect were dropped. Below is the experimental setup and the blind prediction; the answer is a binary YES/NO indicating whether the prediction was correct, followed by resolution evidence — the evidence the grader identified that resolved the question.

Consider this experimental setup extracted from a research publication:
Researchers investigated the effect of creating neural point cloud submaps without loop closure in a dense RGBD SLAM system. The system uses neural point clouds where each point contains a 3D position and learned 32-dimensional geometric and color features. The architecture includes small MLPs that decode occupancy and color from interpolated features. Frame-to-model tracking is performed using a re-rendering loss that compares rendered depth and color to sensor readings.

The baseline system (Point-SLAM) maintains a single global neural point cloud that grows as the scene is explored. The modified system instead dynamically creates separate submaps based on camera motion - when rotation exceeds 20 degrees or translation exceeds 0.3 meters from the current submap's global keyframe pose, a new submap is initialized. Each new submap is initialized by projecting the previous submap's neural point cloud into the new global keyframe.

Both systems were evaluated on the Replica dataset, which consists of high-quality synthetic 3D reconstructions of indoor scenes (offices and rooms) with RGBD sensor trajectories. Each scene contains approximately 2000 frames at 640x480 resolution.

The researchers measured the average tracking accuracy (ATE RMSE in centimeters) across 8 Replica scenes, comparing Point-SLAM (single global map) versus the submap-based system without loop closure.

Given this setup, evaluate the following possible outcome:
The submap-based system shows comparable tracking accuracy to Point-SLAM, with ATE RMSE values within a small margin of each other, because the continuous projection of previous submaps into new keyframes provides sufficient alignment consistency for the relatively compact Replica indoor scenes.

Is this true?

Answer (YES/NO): YES